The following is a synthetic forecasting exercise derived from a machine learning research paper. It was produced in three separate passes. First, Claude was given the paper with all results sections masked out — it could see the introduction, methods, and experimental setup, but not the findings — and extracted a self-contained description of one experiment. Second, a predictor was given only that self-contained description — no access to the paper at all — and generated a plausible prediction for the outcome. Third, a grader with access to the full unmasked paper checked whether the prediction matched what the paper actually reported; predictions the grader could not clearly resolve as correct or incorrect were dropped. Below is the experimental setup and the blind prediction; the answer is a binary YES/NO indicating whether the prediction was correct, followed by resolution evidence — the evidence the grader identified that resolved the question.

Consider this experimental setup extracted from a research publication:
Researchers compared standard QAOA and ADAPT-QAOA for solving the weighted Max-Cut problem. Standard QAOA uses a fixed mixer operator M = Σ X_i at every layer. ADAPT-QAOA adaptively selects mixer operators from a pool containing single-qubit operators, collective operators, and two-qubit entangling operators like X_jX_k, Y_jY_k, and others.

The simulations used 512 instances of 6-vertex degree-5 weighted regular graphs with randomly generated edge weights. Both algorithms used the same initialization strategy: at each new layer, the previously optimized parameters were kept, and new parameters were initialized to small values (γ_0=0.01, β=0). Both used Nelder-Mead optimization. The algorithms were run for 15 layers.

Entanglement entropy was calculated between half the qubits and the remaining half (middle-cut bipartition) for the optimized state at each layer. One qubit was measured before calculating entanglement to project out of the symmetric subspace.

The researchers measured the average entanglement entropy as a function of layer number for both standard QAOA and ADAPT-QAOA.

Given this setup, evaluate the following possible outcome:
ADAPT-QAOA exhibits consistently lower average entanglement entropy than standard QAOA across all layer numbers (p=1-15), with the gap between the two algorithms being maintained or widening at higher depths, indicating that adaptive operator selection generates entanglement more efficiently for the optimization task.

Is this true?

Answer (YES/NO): NO